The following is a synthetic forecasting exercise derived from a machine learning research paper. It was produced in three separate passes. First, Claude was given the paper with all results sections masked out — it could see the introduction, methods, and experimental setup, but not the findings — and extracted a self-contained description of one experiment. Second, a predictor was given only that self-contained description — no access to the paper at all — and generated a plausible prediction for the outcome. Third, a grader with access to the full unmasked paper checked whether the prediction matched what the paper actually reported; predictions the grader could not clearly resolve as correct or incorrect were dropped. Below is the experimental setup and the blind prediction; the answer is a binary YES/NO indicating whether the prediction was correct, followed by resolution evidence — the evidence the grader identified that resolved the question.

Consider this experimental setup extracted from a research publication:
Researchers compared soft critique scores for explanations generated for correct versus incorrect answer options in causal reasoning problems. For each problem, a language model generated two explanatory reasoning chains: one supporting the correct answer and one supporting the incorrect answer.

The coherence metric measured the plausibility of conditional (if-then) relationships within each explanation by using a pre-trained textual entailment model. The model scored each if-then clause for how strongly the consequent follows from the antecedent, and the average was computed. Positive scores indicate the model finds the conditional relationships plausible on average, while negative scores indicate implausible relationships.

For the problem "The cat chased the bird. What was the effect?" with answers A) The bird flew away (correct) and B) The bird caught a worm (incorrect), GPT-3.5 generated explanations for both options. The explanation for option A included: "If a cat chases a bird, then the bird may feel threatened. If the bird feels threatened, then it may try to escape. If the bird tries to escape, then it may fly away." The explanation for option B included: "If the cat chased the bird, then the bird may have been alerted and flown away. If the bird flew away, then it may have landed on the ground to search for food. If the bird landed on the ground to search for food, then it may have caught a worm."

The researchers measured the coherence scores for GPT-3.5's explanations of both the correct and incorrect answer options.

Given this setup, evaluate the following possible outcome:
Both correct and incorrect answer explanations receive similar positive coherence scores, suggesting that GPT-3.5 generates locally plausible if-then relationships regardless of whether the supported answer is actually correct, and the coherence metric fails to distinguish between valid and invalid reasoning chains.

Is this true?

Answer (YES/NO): NO